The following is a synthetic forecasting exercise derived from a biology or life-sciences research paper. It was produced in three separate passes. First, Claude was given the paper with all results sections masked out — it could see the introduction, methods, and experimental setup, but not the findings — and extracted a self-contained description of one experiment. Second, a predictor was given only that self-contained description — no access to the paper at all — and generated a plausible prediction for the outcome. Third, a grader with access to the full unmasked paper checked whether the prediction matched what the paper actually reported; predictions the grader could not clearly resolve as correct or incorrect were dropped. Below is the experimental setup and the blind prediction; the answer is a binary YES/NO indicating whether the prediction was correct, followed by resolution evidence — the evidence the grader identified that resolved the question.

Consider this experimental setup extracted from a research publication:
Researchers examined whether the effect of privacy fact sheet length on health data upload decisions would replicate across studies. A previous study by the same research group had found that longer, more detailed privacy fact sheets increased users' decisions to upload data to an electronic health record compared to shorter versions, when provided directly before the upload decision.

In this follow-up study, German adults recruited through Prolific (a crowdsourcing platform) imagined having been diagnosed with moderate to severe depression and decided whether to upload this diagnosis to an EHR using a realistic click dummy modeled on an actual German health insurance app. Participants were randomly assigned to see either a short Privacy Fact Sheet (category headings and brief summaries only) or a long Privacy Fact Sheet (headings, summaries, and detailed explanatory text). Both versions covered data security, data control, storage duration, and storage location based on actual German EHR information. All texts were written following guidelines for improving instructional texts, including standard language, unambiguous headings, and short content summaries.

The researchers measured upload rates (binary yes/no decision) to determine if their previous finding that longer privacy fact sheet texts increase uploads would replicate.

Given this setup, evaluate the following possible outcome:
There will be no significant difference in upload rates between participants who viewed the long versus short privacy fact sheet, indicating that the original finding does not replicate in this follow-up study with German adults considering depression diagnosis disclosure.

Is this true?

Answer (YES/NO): YES